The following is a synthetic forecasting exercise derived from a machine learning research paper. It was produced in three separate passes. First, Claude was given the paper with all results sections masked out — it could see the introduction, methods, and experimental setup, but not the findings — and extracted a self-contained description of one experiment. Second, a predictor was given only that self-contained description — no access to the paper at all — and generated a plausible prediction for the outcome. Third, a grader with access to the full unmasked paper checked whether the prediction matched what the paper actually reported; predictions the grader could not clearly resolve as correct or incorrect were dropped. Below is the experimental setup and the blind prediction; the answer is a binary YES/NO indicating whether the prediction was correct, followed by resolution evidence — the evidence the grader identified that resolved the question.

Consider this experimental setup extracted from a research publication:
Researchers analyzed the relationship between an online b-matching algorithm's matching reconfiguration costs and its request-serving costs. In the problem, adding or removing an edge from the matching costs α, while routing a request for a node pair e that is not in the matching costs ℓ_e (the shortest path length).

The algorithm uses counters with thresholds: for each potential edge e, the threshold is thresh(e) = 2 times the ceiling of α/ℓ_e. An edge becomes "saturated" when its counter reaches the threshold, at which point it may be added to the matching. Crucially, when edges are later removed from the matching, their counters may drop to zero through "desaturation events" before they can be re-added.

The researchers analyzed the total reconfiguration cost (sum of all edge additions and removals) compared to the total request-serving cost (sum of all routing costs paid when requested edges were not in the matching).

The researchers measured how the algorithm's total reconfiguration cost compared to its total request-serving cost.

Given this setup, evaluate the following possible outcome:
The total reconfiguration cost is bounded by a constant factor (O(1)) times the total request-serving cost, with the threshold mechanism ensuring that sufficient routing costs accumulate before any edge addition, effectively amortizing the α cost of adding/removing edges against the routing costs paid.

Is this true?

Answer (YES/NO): YES